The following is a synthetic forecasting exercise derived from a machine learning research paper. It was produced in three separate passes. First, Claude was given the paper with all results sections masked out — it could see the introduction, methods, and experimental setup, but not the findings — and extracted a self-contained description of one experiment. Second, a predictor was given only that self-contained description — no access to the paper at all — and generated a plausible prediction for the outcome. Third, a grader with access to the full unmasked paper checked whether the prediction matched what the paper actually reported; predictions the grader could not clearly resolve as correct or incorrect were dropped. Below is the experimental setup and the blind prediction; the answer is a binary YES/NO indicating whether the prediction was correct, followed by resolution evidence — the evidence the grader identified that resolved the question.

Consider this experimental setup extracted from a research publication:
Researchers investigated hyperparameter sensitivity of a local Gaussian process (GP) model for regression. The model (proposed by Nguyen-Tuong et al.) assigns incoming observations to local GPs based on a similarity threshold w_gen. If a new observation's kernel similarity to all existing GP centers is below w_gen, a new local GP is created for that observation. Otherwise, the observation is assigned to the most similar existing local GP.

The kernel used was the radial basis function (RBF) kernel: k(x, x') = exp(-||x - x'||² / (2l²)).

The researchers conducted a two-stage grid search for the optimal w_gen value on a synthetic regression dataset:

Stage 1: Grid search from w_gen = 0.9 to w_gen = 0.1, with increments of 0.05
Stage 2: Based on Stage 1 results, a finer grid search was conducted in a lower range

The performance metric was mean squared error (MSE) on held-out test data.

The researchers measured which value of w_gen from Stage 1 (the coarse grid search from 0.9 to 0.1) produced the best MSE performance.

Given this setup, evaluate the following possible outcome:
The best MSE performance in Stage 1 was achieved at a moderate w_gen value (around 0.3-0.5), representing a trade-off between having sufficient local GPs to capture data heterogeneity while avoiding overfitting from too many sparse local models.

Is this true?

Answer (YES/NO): NO